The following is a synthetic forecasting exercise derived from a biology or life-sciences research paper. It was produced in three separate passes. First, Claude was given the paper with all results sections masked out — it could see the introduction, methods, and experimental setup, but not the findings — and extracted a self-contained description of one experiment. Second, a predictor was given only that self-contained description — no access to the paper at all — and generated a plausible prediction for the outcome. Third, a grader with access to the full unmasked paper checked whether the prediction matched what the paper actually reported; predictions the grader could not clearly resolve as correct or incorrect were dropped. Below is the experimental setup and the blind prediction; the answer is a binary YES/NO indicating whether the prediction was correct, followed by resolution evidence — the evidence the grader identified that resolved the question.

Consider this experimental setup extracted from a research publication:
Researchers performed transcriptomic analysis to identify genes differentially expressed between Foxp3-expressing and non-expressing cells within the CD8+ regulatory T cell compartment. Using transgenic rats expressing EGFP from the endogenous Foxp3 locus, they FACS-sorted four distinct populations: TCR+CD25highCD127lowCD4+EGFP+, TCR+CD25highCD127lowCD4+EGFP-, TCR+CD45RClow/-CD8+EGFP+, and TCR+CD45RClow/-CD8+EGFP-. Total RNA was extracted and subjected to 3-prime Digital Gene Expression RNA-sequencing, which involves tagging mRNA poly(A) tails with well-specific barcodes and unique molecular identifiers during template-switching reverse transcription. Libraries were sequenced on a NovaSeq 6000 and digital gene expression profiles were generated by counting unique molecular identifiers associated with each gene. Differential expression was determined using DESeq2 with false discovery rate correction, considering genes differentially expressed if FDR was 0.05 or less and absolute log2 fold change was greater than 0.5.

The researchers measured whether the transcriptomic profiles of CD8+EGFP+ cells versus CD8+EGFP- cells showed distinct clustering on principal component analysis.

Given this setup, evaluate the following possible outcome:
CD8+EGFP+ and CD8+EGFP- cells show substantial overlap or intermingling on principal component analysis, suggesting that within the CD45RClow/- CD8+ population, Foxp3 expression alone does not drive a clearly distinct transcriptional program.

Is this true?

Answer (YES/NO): NO